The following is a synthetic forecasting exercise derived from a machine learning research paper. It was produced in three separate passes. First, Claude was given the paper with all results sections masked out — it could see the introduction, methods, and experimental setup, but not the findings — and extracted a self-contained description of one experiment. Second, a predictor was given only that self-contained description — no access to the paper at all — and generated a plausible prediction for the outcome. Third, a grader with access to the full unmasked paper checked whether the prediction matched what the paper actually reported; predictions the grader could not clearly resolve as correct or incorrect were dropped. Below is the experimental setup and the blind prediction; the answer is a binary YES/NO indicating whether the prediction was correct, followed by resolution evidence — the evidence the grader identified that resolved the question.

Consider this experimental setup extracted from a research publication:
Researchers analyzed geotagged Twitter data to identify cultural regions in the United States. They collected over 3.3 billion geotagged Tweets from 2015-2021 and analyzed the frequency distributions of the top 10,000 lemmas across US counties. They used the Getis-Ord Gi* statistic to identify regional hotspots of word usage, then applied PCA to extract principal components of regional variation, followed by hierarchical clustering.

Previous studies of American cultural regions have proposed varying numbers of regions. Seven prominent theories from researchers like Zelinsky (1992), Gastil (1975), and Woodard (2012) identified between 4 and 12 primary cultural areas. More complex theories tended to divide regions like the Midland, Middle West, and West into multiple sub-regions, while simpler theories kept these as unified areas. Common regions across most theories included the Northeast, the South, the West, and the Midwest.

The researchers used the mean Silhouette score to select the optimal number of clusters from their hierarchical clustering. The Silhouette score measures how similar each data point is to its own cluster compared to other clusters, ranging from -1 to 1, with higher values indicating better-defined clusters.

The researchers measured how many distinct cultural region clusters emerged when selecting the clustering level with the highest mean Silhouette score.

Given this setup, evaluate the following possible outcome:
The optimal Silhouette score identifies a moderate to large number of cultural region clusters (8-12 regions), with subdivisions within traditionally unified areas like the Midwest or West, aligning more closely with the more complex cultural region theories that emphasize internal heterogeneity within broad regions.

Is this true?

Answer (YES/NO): NO